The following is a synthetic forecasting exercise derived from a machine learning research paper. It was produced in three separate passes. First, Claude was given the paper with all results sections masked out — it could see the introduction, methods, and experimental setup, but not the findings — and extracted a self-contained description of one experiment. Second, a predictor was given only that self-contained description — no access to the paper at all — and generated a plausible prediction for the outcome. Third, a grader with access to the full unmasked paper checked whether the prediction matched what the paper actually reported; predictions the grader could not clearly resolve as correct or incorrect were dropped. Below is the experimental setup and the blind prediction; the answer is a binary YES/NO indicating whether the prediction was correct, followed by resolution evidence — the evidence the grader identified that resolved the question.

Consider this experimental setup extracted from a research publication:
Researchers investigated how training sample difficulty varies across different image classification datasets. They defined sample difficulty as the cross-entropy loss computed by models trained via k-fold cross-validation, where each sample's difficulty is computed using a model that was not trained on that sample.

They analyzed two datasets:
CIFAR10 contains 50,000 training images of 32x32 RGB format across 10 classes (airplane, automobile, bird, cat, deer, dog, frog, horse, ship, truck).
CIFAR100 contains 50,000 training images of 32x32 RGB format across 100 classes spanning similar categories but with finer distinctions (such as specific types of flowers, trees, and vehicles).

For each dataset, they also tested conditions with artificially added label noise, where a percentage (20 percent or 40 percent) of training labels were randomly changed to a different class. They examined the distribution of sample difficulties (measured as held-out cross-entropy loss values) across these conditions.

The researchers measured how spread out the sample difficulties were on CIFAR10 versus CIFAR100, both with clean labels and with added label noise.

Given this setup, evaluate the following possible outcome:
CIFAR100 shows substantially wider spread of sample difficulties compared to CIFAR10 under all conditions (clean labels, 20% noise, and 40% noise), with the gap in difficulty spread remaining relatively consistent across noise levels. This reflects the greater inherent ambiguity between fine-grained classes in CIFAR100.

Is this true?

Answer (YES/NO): NO